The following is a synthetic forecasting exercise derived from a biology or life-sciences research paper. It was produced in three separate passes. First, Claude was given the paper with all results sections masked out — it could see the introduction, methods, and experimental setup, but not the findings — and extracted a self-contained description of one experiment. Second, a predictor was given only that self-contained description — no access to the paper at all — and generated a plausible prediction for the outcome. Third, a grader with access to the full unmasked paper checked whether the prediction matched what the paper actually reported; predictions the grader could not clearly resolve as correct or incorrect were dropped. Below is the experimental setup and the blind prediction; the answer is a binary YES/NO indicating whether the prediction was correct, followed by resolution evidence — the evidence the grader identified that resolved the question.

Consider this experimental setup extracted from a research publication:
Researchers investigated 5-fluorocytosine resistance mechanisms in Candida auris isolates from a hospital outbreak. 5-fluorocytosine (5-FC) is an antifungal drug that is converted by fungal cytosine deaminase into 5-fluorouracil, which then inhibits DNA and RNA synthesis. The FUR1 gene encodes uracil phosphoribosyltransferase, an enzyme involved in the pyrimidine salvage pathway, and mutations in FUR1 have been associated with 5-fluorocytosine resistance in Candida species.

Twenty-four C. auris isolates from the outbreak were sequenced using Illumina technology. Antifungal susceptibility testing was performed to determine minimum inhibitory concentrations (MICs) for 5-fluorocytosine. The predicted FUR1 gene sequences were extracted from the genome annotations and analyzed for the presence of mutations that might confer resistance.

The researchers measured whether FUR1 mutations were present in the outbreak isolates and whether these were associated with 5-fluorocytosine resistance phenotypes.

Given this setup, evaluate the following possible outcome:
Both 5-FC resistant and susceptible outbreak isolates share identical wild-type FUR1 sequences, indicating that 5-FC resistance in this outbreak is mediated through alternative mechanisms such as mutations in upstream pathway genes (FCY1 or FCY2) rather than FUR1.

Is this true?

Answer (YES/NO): NO